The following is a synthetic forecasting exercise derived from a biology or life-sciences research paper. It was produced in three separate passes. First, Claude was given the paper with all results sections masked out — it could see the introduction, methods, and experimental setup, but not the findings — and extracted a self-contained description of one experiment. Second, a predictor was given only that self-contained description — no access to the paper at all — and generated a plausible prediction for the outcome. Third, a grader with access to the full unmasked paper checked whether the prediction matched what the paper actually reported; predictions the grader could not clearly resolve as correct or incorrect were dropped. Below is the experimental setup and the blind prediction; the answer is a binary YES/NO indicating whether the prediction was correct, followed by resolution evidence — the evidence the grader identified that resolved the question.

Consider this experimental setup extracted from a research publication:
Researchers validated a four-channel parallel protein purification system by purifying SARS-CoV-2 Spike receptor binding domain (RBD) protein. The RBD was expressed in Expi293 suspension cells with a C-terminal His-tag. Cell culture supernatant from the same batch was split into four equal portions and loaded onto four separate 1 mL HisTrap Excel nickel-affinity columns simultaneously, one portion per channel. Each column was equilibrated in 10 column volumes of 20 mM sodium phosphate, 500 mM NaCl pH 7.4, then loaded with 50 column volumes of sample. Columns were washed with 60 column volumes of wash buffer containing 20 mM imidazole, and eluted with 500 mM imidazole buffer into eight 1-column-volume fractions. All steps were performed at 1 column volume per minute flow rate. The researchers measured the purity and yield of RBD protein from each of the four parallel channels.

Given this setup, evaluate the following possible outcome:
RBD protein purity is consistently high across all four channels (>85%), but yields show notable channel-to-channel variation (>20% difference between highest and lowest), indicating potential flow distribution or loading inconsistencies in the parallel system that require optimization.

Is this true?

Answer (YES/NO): NO